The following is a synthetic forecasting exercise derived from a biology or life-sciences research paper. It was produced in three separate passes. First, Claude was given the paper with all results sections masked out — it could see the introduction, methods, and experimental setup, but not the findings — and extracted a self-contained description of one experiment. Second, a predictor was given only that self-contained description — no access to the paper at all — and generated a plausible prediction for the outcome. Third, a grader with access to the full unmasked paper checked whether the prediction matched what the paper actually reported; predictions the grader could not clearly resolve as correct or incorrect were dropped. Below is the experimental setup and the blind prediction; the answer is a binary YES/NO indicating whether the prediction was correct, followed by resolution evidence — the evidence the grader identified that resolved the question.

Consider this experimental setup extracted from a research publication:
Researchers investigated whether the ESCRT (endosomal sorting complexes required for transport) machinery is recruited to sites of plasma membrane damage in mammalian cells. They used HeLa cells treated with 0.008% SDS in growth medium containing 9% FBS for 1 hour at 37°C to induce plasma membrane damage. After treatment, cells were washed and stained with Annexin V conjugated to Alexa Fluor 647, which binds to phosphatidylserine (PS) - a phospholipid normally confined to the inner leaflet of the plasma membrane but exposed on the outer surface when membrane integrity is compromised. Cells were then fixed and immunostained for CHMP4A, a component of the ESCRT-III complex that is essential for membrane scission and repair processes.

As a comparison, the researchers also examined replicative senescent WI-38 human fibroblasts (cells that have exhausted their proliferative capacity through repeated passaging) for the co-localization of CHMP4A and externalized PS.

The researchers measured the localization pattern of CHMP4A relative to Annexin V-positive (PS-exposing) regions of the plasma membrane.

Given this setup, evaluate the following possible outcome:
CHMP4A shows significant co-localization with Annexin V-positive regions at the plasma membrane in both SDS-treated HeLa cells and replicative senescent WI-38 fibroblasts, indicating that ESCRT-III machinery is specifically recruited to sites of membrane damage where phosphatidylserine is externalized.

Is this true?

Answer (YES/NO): YES